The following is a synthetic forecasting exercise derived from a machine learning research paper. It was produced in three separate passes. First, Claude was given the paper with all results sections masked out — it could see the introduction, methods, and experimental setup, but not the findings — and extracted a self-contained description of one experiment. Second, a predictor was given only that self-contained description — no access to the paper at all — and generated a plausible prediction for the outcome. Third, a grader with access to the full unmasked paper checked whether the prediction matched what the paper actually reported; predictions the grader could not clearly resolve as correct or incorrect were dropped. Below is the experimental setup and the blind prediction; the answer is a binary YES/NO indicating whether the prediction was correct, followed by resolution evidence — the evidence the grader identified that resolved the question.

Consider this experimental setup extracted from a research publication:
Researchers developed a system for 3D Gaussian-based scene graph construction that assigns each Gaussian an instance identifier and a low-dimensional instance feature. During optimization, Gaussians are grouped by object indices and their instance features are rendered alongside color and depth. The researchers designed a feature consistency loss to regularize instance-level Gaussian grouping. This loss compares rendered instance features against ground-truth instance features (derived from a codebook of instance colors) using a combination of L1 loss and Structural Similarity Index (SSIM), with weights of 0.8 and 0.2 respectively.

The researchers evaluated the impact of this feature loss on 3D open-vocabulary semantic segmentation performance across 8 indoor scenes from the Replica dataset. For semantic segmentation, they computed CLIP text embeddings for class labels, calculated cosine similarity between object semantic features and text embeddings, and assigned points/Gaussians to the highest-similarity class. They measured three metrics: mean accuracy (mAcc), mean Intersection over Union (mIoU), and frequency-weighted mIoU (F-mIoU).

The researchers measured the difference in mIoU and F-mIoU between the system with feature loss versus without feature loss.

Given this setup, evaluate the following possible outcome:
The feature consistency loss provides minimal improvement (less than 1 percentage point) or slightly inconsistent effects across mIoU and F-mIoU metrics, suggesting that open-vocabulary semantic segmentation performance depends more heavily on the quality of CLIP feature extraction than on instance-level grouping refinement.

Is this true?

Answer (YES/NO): NO